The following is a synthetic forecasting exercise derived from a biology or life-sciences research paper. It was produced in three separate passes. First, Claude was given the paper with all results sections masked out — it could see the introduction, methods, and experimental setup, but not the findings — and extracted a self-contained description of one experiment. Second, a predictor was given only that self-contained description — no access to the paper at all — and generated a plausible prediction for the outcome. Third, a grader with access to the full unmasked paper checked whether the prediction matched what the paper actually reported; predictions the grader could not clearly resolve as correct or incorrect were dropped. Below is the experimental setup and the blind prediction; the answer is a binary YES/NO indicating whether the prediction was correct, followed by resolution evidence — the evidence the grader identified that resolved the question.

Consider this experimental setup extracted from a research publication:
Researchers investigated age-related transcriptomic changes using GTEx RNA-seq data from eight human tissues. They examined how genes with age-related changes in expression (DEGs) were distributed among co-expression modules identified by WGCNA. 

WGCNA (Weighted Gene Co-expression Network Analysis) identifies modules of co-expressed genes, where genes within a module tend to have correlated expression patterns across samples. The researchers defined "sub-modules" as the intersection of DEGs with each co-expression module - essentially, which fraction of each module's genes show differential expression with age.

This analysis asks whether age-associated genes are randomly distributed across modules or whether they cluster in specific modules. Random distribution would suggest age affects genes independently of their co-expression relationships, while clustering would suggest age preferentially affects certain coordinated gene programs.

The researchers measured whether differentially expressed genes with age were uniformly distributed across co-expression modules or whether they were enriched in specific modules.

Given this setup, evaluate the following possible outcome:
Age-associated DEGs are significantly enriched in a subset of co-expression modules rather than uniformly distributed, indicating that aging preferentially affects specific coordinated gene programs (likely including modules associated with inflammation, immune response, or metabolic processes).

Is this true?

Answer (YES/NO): YES